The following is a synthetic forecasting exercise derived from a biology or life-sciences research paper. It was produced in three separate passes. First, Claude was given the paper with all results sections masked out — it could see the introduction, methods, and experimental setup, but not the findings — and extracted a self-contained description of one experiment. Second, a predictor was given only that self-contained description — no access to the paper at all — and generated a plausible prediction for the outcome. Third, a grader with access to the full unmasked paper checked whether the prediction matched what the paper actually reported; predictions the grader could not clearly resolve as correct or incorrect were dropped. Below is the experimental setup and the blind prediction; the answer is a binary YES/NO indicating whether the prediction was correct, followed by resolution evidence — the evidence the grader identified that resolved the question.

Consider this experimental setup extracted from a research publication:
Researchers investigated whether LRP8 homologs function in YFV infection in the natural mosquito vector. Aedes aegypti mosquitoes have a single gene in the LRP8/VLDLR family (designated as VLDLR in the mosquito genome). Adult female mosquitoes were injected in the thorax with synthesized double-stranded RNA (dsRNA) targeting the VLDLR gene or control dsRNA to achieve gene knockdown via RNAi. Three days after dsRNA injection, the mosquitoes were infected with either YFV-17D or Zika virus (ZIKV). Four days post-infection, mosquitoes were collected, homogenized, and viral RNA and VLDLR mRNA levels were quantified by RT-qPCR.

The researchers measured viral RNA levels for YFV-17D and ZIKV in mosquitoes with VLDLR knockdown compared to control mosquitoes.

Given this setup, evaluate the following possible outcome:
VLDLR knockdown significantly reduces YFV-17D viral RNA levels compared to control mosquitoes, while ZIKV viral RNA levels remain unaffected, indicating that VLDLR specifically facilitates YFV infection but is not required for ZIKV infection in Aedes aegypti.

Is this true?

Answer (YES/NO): YES